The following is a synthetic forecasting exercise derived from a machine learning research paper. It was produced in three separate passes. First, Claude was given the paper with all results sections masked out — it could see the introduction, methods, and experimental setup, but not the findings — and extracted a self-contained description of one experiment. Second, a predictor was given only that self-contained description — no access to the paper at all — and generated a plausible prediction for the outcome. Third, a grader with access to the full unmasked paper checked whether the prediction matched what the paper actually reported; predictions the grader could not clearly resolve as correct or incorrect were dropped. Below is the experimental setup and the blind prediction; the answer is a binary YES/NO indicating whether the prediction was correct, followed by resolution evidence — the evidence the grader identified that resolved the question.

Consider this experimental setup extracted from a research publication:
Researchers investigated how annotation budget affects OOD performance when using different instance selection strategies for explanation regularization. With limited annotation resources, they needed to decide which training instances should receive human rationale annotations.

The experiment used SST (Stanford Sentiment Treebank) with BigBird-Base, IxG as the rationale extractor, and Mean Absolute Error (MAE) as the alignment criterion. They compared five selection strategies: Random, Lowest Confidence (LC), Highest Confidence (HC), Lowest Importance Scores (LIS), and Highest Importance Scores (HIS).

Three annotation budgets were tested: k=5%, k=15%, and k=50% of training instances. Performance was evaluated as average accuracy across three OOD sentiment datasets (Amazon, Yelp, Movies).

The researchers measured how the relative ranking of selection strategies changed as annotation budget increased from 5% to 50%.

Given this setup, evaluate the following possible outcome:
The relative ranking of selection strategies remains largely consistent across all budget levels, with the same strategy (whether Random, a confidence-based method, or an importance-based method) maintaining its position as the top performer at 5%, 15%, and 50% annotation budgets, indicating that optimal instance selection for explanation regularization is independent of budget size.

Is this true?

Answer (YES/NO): NO